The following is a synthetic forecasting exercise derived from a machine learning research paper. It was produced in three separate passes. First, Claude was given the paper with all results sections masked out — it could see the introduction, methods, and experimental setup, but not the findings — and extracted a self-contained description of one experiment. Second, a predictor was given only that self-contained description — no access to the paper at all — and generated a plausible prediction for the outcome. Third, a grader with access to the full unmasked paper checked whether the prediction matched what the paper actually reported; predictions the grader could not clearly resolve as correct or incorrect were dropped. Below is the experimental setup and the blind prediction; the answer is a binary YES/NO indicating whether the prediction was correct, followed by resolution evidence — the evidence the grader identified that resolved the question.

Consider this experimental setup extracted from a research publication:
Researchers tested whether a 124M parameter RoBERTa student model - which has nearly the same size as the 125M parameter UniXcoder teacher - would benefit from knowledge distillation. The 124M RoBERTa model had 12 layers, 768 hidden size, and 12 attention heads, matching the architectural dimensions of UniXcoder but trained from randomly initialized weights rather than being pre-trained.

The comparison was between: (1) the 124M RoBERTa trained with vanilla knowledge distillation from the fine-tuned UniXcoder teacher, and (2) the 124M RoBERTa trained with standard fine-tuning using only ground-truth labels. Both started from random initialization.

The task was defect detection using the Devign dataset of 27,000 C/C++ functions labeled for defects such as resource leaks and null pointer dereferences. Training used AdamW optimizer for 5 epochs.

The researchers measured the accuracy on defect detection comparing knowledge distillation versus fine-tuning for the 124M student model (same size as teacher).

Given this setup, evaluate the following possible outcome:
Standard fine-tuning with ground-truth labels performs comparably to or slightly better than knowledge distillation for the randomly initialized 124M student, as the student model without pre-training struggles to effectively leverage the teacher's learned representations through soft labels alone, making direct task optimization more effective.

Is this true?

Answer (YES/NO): NO